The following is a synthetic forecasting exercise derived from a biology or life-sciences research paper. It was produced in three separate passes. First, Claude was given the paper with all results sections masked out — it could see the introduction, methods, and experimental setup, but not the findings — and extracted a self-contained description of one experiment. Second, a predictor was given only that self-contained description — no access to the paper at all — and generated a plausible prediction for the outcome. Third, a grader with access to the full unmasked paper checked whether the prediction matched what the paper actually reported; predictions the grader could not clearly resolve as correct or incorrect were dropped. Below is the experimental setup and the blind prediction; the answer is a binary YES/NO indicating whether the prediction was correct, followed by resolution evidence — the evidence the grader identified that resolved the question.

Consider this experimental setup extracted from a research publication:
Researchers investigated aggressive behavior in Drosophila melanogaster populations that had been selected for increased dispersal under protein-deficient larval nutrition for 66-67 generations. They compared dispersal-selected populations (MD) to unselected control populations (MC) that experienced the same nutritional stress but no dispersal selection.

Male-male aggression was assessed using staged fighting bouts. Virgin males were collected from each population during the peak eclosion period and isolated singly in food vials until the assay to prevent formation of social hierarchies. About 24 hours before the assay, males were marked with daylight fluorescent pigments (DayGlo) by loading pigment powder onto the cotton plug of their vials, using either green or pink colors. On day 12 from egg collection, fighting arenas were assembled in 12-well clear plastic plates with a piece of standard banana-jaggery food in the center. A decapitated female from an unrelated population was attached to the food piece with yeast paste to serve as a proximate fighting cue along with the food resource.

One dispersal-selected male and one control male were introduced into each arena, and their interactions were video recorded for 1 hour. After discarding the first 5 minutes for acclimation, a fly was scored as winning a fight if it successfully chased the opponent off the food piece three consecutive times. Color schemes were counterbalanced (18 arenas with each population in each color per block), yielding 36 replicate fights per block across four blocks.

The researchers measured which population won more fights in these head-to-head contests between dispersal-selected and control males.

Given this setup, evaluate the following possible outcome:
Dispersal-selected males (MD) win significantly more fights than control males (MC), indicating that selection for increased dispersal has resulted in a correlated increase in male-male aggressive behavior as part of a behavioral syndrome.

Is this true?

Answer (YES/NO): NO